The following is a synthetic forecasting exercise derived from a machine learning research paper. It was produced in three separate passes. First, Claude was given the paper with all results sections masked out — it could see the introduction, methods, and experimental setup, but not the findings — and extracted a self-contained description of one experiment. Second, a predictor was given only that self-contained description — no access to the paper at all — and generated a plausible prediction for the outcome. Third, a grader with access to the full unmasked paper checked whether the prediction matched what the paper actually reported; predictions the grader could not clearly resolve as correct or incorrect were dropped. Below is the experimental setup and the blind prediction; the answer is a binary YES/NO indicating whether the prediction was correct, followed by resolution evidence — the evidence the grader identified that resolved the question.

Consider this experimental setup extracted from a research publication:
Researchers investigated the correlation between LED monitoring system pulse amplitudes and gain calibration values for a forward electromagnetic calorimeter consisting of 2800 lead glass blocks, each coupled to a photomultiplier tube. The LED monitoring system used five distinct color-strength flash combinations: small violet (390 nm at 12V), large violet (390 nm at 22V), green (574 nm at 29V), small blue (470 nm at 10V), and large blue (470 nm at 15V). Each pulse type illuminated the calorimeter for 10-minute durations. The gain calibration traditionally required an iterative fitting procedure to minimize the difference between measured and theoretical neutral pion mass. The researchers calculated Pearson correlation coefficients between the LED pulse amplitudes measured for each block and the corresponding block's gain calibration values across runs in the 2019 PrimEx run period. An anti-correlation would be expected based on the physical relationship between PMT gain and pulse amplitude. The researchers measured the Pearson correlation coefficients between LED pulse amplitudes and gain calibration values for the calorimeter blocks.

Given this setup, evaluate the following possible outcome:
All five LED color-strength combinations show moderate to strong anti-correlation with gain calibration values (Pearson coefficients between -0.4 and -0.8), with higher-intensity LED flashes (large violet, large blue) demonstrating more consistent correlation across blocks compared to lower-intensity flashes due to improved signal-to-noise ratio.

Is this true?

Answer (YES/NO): NO